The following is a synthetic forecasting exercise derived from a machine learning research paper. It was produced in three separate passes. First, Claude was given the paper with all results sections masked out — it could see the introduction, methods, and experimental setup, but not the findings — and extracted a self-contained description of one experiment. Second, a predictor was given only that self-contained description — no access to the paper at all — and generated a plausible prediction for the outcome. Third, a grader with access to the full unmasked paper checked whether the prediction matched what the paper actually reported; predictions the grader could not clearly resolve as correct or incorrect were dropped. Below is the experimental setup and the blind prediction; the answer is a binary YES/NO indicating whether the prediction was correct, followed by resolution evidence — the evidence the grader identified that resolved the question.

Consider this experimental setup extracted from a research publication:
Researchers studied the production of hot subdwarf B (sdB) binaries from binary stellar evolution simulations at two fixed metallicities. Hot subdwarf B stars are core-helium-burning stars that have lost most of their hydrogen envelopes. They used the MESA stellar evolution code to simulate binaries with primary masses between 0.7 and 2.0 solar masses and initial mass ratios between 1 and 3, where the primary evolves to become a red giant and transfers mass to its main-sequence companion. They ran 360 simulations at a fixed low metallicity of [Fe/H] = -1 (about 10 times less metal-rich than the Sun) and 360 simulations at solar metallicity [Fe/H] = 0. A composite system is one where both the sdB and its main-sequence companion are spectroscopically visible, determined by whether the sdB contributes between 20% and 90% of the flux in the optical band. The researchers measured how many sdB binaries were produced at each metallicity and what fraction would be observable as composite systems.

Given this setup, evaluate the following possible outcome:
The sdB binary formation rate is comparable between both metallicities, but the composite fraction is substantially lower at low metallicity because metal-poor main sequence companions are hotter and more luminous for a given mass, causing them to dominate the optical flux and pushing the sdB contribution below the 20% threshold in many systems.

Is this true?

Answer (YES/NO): NO